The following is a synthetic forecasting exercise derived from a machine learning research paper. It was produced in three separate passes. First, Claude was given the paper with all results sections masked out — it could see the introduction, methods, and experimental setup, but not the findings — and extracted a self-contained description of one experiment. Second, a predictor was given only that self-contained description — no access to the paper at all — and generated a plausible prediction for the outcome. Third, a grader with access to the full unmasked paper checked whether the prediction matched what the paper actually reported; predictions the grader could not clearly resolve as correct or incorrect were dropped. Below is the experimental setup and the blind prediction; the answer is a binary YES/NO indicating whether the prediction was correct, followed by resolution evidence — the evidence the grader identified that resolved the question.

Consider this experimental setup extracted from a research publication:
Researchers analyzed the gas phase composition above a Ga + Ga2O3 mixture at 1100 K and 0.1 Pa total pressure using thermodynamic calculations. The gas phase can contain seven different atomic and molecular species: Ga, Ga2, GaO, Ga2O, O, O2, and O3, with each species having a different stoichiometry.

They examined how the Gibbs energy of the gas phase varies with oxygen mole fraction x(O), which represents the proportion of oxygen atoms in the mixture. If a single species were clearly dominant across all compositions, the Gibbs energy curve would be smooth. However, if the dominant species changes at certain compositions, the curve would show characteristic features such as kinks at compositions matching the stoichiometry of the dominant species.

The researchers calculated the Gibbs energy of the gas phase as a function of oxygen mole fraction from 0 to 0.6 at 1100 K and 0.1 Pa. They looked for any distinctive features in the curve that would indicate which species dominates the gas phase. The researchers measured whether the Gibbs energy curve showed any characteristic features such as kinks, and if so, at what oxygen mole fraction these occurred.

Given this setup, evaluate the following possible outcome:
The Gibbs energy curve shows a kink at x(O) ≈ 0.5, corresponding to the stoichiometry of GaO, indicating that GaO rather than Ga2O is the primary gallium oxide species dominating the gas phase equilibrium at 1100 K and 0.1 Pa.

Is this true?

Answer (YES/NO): NO